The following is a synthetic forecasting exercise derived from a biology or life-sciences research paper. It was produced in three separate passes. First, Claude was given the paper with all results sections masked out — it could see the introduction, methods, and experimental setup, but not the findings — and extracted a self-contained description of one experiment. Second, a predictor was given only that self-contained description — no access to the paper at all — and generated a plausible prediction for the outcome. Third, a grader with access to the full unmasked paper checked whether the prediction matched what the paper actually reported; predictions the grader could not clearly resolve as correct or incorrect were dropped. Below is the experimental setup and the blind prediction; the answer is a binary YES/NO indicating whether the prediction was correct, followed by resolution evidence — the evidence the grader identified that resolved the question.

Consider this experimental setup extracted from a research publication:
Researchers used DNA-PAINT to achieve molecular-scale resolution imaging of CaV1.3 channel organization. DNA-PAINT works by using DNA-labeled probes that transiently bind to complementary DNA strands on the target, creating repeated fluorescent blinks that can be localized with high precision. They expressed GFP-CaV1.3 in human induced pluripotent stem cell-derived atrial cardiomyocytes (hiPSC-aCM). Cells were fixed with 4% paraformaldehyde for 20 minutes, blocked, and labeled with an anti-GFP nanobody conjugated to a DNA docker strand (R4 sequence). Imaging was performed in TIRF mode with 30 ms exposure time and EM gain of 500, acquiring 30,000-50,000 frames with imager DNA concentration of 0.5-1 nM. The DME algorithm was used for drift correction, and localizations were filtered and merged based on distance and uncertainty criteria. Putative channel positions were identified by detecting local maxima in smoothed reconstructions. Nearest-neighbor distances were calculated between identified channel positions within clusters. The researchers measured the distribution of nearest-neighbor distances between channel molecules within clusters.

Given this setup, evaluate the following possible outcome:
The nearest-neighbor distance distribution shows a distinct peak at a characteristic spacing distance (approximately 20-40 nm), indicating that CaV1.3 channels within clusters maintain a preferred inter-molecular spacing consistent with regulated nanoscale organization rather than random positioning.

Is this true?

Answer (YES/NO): NO